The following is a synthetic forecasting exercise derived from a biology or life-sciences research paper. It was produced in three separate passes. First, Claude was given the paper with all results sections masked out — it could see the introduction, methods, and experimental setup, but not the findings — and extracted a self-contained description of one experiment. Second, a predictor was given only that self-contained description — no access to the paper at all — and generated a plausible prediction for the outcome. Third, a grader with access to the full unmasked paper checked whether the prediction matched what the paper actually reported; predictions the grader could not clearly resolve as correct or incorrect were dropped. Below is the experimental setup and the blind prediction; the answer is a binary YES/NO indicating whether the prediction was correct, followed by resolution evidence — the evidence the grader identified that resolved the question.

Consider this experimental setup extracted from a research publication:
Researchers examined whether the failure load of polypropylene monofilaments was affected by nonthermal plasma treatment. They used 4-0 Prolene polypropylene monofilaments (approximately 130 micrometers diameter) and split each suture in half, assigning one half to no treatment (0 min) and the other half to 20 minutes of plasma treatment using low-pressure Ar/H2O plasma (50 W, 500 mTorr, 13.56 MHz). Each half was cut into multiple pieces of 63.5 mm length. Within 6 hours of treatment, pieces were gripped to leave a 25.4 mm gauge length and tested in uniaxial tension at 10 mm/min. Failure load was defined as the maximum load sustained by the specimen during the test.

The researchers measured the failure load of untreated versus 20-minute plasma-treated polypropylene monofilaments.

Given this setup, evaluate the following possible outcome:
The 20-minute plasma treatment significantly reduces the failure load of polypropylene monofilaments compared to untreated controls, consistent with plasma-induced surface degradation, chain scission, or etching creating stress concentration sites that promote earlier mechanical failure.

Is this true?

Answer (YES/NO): YES